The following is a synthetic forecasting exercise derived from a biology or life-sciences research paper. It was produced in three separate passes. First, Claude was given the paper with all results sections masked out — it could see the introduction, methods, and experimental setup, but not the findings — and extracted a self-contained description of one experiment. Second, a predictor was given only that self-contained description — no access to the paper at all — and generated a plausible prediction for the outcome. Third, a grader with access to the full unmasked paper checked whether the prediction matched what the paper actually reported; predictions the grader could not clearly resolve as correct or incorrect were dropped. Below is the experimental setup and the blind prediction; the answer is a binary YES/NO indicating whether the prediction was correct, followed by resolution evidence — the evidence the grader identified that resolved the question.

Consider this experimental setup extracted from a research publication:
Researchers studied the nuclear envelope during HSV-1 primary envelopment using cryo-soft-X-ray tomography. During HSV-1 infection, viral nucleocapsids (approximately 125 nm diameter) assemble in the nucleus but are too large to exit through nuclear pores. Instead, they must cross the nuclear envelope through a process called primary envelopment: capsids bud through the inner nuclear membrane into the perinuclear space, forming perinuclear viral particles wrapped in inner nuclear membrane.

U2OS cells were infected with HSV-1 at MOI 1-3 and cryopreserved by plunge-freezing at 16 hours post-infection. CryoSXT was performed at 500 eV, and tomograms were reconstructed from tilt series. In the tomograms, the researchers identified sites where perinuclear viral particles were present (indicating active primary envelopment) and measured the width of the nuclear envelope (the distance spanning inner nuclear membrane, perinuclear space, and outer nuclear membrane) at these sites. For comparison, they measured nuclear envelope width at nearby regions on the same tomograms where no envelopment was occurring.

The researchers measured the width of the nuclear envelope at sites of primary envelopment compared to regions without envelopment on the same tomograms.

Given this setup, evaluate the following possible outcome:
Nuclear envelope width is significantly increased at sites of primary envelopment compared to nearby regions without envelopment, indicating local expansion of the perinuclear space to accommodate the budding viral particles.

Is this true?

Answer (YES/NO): YES